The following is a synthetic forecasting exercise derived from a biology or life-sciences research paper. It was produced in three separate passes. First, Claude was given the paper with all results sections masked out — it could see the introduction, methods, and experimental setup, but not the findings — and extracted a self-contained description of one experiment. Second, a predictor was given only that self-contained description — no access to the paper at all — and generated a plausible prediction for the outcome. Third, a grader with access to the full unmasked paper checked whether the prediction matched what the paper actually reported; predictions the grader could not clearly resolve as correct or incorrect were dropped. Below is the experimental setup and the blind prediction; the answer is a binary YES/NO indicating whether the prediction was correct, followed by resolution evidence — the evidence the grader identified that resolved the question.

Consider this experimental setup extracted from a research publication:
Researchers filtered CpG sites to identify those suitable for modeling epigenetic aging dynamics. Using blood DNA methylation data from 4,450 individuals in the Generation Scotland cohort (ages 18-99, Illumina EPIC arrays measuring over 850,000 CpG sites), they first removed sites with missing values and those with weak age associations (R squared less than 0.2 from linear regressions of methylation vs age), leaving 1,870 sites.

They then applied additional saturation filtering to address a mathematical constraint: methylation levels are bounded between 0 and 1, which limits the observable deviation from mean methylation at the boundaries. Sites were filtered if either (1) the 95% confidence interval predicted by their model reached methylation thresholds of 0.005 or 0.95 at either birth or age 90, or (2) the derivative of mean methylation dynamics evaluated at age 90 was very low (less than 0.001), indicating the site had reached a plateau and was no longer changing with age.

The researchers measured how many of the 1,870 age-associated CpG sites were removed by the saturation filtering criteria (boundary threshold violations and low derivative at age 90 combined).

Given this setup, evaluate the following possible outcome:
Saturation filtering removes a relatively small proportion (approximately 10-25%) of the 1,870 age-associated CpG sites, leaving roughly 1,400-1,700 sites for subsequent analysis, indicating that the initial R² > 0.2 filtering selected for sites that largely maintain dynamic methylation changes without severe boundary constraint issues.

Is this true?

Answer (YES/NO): NO